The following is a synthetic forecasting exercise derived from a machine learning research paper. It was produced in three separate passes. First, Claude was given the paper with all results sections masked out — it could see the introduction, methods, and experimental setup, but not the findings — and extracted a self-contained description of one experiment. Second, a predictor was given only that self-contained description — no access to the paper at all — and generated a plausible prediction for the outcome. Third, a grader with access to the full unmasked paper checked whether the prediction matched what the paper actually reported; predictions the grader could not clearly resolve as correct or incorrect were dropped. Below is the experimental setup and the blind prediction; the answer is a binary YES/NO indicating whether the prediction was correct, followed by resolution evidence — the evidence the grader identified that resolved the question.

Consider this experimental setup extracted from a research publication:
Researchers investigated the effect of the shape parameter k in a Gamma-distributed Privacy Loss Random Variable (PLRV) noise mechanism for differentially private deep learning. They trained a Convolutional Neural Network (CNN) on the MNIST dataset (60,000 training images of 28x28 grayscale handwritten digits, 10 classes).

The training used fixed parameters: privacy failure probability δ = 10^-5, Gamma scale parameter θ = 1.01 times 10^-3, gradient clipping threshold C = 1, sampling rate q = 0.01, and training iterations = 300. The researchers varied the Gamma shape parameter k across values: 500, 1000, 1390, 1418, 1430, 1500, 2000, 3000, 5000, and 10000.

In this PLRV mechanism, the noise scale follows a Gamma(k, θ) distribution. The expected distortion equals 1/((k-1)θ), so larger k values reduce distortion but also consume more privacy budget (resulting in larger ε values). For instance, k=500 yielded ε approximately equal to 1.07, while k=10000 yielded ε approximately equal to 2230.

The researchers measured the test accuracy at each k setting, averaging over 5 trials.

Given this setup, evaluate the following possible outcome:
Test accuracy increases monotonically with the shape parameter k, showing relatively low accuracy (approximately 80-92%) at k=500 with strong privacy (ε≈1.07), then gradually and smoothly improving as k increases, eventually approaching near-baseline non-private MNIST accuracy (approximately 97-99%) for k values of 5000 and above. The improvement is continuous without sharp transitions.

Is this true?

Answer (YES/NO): NO